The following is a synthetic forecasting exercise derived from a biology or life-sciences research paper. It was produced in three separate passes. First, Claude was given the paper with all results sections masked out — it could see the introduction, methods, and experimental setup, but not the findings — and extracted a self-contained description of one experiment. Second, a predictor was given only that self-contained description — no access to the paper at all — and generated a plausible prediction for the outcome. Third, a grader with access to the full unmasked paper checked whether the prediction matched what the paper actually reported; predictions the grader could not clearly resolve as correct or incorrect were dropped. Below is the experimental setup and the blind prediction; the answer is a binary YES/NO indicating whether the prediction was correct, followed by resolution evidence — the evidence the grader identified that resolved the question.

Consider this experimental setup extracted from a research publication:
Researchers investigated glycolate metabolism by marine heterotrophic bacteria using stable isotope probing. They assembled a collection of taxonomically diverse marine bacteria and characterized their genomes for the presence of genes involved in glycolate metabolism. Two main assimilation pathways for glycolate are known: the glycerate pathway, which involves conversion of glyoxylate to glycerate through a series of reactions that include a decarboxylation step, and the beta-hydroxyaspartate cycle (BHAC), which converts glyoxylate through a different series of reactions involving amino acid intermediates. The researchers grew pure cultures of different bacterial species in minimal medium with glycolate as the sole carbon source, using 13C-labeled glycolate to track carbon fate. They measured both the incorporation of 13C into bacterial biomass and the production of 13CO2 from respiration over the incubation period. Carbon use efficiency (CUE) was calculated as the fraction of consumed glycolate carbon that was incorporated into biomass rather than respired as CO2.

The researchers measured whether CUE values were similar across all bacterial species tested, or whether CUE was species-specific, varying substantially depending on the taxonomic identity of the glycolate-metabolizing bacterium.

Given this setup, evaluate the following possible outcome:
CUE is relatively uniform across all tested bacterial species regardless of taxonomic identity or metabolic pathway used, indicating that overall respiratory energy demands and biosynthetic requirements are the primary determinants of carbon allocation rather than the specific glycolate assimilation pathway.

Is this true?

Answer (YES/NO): NO